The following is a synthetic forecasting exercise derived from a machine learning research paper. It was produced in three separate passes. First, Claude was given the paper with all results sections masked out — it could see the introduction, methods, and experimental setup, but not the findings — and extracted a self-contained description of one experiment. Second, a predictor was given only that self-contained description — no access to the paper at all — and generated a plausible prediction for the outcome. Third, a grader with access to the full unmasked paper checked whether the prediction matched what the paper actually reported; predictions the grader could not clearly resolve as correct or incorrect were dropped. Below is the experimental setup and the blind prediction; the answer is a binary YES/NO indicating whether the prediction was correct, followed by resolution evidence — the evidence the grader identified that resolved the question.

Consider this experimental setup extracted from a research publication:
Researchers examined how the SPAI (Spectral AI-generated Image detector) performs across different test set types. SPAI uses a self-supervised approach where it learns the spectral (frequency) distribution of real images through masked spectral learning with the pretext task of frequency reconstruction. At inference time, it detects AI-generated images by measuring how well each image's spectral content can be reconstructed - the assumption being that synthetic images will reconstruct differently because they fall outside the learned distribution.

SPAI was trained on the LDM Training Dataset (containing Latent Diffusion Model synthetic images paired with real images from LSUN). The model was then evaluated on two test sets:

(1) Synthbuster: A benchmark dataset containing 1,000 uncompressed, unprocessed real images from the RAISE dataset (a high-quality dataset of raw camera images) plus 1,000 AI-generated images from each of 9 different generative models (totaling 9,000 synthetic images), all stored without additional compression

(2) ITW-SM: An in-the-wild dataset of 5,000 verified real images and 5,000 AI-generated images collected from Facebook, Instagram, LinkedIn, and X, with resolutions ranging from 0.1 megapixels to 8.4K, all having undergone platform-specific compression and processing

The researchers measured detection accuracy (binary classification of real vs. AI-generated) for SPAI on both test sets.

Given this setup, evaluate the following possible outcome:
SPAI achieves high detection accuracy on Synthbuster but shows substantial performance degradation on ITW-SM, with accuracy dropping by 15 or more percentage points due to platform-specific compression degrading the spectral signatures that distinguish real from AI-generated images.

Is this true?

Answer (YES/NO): NO